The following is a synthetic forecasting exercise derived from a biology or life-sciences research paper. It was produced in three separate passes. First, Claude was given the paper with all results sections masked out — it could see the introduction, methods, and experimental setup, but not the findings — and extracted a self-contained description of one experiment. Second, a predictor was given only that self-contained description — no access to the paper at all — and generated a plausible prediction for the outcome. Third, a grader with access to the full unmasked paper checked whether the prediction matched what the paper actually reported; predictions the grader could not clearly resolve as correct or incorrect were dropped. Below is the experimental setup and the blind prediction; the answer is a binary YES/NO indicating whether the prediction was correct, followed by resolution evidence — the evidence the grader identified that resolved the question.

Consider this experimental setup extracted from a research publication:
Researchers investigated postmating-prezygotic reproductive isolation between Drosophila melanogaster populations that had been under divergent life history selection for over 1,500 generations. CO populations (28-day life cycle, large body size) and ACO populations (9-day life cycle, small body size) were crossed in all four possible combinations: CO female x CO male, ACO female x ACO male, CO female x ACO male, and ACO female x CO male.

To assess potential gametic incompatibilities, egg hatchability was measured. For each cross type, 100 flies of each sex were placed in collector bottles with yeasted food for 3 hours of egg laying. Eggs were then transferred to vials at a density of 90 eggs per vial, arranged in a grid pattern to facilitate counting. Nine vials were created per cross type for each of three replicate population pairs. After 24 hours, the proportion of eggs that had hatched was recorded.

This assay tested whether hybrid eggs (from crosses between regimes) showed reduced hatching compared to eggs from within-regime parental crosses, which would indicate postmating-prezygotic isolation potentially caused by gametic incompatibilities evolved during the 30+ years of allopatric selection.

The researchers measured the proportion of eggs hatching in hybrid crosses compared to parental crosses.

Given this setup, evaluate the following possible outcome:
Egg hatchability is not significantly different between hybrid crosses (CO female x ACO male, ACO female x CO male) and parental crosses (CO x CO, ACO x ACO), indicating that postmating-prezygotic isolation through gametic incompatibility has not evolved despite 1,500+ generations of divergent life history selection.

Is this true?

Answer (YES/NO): YES